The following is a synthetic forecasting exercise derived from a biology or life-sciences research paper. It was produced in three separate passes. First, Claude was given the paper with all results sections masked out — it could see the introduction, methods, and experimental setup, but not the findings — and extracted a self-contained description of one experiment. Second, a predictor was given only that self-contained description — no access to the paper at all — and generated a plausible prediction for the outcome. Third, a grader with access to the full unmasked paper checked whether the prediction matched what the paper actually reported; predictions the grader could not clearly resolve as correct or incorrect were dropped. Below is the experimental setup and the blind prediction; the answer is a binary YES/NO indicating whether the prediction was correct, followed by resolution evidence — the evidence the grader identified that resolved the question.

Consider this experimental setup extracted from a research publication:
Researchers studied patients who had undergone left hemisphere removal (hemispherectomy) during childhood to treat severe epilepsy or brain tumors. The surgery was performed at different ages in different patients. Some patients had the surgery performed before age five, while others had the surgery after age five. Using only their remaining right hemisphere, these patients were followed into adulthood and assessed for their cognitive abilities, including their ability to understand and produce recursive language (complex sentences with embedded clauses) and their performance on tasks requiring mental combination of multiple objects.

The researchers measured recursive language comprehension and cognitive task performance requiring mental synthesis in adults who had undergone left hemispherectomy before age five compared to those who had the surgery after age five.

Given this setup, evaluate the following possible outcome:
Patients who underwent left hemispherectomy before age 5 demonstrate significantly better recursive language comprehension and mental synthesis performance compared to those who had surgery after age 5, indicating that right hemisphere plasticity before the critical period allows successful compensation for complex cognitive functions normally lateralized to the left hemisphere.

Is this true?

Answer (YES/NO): YES